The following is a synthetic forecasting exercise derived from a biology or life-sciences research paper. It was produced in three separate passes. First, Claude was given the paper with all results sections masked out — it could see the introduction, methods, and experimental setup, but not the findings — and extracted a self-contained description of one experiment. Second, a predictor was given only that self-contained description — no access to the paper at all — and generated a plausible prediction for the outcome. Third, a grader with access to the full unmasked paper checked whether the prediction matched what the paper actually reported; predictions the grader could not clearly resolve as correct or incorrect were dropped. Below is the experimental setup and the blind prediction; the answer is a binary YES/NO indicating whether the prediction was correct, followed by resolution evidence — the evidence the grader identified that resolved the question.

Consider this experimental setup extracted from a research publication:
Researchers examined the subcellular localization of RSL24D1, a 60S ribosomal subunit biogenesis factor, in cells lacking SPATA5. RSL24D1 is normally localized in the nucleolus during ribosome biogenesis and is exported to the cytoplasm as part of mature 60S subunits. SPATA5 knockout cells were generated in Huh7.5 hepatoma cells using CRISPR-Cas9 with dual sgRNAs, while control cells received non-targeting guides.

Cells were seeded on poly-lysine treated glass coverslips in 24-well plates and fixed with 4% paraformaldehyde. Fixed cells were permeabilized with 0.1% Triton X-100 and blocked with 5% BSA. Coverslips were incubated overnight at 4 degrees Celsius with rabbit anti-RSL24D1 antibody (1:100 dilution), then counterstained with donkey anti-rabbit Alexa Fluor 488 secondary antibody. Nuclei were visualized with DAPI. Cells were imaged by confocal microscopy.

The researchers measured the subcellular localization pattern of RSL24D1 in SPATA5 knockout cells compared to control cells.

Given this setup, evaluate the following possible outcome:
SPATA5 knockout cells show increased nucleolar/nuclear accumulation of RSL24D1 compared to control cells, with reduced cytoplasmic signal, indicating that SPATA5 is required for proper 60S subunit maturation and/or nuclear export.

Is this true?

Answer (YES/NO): NO